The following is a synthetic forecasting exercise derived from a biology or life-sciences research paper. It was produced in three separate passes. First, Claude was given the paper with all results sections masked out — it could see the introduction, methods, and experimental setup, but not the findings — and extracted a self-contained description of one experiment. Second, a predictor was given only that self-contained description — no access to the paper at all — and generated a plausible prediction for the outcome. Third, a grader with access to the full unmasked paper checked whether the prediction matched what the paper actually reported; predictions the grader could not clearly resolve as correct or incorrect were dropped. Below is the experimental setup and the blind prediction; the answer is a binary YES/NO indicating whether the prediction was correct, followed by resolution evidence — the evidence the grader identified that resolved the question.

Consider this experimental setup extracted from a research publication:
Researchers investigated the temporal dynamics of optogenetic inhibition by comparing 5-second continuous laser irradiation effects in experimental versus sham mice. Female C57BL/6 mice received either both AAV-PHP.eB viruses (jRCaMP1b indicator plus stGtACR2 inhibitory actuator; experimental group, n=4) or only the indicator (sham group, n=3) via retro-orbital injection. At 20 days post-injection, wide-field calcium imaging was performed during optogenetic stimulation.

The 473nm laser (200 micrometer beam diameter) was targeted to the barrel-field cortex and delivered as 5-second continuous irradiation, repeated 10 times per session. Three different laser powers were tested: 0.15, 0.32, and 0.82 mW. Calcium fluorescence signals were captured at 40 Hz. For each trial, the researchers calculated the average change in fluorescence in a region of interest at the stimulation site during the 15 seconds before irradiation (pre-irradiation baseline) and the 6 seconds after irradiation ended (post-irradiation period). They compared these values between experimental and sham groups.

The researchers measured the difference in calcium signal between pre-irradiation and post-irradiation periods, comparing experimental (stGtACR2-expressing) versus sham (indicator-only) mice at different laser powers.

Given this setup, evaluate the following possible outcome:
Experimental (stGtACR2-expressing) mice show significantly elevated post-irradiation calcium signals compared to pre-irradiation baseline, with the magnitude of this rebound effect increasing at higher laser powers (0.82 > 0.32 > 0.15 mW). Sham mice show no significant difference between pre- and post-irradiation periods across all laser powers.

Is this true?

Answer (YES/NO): NO